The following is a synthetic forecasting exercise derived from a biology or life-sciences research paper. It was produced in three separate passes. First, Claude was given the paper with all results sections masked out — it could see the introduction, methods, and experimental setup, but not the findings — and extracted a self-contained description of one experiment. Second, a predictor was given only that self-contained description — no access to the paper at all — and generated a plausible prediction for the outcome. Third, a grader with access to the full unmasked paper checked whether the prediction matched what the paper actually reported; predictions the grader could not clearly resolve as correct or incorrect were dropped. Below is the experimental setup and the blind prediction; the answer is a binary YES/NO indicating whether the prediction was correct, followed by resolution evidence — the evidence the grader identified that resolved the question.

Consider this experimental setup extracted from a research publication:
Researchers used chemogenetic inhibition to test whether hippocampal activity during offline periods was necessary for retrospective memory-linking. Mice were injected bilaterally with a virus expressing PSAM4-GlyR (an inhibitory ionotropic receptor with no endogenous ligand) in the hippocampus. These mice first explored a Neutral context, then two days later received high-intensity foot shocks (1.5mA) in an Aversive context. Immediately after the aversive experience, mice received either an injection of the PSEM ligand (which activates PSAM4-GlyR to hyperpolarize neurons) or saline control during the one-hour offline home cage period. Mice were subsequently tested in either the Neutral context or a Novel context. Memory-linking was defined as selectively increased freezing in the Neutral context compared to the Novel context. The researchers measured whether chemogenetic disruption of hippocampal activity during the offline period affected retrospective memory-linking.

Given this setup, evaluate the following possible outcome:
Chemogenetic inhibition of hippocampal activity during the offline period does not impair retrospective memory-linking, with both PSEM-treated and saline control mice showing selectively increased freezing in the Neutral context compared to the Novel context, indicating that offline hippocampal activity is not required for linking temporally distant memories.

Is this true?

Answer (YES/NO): NO